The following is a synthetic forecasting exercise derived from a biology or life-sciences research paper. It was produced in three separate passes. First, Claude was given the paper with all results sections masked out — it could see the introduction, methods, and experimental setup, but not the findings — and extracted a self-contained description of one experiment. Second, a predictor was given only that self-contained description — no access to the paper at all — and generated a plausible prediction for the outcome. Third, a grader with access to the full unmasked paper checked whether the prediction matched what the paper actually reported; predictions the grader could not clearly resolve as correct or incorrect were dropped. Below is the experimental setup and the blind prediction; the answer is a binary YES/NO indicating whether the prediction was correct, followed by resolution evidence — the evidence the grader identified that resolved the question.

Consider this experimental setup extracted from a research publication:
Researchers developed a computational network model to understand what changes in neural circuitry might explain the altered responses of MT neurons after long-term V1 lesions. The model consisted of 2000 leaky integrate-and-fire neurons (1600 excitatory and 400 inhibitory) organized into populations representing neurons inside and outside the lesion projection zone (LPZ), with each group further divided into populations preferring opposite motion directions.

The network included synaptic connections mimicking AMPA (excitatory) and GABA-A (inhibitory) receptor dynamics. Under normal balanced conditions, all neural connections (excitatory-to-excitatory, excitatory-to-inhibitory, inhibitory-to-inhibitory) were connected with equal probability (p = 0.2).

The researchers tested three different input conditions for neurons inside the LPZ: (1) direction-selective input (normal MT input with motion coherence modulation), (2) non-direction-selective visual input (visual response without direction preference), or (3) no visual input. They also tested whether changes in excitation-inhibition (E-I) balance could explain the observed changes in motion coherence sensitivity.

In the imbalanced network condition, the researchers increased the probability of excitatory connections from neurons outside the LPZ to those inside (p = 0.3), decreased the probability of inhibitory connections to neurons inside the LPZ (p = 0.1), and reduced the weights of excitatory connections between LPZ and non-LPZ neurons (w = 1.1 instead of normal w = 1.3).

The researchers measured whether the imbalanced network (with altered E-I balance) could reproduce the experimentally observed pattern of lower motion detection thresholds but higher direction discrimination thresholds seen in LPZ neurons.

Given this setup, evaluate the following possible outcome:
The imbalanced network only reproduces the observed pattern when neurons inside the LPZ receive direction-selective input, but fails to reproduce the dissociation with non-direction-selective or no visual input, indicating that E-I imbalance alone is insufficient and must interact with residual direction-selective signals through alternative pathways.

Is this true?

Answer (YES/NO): NO